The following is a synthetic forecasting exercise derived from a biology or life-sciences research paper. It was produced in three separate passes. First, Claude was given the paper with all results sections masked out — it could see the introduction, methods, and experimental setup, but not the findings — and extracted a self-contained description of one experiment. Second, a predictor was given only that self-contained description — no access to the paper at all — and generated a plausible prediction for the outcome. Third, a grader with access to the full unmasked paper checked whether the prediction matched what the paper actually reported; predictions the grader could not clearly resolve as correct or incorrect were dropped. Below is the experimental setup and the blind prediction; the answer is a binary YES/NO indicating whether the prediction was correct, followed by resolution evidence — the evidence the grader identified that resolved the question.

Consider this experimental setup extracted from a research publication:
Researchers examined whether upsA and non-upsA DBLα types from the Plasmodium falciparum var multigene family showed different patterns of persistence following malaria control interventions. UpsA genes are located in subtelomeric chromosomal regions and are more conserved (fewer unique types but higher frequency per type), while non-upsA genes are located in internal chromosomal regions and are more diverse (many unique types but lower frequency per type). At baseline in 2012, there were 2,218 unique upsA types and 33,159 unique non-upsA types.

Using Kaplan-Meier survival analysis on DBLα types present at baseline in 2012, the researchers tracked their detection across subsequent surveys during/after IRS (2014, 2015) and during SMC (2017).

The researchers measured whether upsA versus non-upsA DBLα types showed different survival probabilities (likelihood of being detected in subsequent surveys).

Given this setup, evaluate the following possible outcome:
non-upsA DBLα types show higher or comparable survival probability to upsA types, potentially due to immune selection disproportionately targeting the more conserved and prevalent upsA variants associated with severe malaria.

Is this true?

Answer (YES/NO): NO